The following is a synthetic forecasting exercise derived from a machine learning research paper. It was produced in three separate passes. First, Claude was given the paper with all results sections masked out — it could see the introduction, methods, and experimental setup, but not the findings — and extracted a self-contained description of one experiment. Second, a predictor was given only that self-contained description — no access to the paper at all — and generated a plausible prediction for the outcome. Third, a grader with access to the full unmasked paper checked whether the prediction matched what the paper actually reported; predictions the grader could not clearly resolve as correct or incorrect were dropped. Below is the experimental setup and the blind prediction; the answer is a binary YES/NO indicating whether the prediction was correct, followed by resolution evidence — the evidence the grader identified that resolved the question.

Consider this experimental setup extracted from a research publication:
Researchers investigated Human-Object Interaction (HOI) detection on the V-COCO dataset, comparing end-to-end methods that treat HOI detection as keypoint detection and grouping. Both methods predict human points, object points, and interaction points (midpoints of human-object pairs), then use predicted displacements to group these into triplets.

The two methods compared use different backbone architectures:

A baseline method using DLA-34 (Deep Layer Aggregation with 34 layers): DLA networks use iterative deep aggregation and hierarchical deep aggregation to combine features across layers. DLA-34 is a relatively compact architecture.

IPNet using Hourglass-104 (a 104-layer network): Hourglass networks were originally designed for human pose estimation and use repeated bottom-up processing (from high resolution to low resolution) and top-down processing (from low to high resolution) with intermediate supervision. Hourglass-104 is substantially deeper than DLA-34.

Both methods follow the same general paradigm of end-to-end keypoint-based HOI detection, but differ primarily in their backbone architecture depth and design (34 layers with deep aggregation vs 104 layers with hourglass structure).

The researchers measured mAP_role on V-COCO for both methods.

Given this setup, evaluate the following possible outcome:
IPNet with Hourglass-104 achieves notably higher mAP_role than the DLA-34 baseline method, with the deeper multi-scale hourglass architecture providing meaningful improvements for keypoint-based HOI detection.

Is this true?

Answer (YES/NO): NO